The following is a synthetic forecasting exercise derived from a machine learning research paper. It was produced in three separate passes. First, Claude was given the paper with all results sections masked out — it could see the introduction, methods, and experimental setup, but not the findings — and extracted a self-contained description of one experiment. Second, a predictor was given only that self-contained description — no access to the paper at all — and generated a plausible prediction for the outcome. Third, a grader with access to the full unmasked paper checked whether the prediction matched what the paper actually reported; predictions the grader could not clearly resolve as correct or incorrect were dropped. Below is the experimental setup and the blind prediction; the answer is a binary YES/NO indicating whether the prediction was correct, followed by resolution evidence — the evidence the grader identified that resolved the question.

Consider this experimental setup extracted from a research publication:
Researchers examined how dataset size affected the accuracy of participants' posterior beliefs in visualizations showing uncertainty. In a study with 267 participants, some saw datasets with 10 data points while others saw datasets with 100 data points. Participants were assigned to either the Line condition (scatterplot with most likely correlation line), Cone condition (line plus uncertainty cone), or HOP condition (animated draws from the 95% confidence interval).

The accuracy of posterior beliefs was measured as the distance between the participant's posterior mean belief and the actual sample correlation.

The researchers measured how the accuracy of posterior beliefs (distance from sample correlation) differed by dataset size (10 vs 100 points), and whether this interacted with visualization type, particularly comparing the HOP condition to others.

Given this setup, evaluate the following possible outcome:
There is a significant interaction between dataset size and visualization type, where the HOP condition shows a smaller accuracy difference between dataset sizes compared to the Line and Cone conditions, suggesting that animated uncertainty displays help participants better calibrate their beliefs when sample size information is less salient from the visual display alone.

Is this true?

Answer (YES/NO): NO